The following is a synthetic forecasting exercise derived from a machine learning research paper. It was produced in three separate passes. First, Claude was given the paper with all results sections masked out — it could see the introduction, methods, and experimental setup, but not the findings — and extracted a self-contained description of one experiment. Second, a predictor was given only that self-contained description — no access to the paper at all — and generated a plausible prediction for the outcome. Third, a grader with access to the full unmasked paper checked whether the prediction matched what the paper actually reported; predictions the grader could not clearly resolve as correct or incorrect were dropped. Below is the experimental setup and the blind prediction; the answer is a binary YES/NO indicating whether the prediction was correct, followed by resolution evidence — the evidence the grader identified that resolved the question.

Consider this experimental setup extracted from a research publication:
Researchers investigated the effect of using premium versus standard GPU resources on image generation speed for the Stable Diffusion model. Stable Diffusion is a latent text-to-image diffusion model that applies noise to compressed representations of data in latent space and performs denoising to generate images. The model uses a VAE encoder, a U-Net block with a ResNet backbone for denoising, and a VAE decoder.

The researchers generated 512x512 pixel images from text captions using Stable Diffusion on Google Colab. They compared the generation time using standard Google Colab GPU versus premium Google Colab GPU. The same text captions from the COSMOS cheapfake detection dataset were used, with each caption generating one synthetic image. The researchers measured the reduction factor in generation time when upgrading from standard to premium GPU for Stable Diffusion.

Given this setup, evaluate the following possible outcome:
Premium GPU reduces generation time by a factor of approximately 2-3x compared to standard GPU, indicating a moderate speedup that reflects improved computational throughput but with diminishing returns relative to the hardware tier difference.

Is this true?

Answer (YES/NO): NO